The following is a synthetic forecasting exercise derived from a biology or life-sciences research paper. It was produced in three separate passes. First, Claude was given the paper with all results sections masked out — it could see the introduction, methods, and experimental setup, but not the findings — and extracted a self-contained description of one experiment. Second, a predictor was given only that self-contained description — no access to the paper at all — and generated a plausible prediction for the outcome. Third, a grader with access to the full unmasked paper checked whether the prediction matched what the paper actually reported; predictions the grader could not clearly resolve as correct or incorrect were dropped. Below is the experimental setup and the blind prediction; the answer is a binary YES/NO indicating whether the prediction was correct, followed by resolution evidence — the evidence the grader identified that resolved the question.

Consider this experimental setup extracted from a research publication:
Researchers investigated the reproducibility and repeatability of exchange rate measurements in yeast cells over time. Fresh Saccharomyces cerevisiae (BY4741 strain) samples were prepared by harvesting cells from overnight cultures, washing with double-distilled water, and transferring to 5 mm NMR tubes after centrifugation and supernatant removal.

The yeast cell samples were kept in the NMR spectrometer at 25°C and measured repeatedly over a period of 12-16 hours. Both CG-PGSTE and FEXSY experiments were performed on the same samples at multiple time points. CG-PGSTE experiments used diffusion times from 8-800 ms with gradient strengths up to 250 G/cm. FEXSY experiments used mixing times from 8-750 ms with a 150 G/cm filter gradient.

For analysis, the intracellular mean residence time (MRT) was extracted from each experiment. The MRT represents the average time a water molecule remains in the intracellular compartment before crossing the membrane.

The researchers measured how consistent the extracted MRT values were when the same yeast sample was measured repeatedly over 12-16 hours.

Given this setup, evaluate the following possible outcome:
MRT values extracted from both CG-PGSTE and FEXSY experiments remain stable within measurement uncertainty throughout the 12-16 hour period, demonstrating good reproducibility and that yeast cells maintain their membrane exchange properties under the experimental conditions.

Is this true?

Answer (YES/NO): YES